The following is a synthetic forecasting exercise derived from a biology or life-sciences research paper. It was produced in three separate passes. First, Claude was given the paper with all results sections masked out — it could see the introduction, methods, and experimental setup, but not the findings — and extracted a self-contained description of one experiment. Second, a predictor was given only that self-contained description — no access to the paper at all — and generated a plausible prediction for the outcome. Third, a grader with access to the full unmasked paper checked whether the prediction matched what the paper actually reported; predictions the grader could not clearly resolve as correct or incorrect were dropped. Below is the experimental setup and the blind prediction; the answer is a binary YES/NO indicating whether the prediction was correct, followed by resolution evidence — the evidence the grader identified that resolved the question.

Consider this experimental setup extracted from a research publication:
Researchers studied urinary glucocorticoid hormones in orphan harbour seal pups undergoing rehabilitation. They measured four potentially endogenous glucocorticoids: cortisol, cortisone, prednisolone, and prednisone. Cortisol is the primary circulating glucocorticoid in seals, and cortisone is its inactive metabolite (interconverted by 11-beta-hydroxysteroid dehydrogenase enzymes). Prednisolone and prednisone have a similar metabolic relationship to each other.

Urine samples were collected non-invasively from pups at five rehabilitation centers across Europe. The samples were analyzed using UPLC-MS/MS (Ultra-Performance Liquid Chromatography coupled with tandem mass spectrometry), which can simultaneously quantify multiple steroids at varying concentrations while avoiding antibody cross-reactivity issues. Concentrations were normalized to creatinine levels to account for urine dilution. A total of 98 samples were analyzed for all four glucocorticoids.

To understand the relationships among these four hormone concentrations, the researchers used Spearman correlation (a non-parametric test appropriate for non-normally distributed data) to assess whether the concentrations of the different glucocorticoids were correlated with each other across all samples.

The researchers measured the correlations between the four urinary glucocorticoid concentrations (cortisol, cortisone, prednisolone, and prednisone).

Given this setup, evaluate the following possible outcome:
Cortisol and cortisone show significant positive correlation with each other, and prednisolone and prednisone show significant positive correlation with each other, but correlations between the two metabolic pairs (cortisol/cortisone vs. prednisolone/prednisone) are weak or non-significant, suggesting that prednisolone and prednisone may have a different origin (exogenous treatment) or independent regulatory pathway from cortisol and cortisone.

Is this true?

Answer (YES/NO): NO